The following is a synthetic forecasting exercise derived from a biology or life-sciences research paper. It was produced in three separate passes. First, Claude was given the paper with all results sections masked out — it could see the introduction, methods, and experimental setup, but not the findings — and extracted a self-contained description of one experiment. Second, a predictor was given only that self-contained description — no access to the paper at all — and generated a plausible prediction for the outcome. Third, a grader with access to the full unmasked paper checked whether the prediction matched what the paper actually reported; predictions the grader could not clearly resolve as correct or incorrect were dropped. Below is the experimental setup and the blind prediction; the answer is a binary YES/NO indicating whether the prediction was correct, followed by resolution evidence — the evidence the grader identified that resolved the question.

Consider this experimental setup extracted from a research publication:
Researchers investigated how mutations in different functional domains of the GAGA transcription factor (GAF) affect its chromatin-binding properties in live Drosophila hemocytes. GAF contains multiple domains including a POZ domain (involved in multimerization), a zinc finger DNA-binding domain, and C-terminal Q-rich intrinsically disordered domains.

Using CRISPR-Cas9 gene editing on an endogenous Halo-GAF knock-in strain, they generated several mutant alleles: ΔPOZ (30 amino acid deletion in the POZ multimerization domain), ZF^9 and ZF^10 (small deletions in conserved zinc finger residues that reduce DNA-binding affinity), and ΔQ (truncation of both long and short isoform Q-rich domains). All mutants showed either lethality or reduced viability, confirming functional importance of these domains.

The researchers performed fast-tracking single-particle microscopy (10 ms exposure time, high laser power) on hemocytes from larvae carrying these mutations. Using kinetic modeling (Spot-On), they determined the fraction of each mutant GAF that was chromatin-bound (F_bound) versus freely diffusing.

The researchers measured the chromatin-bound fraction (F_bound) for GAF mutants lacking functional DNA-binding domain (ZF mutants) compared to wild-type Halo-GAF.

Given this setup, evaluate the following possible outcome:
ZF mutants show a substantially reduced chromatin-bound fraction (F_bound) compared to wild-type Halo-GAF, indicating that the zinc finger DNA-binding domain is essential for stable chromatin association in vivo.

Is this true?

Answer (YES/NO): NO